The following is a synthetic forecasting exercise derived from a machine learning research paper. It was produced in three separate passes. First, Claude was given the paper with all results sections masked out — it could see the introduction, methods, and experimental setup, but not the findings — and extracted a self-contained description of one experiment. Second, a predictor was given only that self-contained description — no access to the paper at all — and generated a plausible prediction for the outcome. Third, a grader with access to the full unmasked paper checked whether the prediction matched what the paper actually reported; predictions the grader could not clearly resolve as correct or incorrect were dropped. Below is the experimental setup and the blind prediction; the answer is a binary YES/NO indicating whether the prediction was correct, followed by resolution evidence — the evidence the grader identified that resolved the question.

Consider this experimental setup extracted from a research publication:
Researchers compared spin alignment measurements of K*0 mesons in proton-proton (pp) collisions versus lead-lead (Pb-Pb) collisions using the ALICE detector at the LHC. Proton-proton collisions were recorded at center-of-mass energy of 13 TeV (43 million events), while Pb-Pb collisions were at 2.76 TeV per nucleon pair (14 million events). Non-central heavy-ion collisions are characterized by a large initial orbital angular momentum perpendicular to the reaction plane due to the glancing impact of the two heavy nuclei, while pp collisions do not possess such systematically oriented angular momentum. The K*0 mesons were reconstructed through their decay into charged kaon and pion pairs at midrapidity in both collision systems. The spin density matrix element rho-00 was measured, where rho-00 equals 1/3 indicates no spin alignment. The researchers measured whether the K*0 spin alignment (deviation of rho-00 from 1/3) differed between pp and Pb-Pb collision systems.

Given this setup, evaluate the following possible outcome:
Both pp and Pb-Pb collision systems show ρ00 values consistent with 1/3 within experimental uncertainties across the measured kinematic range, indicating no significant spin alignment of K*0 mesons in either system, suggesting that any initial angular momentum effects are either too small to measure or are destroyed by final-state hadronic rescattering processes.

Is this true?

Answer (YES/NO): NO